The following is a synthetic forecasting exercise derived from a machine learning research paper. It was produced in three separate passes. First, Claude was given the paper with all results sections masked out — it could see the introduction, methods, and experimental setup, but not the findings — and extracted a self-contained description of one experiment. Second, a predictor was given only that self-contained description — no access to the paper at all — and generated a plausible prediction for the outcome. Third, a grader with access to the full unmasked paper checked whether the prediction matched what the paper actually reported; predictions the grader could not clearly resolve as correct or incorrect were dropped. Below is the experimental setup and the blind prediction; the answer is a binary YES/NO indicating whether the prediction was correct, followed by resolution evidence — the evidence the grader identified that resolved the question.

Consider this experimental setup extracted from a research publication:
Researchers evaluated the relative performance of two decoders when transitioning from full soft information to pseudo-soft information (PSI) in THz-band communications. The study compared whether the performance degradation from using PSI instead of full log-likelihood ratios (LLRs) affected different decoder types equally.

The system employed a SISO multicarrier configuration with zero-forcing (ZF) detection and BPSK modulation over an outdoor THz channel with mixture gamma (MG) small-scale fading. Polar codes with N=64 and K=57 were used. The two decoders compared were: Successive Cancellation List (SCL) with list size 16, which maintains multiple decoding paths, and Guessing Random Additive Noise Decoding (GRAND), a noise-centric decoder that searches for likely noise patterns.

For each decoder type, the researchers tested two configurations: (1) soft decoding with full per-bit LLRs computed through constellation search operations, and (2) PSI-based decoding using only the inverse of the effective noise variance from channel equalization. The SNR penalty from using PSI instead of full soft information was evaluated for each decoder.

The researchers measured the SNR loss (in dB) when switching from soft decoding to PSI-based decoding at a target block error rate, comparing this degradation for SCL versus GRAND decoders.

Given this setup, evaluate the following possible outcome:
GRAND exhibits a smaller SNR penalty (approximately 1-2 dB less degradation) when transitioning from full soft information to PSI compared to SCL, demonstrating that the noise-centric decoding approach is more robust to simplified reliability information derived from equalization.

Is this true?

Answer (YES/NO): YES